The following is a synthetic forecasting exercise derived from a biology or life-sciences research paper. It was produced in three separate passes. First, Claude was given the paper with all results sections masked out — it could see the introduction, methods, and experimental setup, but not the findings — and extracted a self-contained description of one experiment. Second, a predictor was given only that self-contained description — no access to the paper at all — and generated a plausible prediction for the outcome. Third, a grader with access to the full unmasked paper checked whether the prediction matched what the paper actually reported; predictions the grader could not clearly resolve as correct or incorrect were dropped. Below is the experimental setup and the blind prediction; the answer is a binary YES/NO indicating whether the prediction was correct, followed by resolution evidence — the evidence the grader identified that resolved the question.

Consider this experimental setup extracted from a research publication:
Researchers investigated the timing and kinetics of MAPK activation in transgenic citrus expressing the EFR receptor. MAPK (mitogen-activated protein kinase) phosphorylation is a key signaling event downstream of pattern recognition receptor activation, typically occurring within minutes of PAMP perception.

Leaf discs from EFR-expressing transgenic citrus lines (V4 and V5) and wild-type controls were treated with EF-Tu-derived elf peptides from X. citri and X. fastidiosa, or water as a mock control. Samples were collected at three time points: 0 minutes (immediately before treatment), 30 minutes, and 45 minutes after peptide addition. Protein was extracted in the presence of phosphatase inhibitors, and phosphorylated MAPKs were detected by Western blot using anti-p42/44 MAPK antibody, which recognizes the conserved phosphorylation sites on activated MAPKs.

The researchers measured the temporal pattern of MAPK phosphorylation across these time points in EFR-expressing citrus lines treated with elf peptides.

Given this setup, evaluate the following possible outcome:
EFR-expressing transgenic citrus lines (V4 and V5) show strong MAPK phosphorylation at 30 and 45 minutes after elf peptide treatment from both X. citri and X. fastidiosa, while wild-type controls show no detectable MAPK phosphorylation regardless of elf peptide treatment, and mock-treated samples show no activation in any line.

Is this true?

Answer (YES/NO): NO